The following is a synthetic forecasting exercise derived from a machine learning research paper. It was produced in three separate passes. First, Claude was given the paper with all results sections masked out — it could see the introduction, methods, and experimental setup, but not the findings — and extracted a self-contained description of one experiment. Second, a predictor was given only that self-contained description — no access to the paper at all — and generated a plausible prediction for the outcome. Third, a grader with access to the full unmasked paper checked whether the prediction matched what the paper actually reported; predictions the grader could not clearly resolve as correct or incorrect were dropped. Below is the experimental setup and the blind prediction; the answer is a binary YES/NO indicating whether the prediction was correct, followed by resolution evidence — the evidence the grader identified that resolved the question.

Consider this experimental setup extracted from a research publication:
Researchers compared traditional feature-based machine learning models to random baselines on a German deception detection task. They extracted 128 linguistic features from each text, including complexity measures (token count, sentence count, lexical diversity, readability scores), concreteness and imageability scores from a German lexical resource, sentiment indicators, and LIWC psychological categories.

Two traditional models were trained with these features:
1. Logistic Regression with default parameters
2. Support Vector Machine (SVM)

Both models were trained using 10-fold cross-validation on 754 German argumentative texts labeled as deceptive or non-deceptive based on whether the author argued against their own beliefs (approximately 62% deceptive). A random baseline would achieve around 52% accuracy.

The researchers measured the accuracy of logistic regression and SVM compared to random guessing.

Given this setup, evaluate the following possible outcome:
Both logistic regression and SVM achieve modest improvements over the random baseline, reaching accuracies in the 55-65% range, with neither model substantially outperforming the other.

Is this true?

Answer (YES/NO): YES